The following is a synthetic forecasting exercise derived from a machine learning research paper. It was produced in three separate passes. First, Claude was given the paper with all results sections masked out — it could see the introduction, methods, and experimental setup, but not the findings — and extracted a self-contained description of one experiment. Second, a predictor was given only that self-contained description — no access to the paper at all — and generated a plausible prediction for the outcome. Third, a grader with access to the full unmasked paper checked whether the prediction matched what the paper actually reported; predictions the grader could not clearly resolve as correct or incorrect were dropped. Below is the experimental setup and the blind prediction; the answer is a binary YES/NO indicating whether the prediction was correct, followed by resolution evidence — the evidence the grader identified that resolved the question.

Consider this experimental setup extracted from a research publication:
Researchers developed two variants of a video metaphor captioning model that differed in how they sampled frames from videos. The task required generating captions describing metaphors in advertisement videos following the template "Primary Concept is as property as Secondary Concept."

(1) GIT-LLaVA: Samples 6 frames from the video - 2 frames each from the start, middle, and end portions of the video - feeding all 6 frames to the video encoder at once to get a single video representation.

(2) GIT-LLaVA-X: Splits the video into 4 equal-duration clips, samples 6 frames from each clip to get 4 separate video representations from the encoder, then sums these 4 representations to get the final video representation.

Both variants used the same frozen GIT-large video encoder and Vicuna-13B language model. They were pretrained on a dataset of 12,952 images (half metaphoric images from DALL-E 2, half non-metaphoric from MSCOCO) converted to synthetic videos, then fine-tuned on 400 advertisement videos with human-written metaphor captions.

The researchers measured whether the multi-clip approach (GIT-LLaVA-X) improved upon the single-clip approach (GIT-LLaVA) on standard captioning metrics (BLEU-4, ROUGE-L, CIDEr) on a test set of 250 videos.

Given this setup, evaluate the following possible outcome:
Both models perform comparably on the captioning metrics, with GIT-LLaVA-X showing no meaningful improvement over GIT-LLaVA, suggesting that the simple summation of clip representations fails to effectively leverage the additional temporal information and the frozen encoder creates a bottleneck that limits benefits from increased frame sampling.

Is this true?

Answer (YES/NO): YES